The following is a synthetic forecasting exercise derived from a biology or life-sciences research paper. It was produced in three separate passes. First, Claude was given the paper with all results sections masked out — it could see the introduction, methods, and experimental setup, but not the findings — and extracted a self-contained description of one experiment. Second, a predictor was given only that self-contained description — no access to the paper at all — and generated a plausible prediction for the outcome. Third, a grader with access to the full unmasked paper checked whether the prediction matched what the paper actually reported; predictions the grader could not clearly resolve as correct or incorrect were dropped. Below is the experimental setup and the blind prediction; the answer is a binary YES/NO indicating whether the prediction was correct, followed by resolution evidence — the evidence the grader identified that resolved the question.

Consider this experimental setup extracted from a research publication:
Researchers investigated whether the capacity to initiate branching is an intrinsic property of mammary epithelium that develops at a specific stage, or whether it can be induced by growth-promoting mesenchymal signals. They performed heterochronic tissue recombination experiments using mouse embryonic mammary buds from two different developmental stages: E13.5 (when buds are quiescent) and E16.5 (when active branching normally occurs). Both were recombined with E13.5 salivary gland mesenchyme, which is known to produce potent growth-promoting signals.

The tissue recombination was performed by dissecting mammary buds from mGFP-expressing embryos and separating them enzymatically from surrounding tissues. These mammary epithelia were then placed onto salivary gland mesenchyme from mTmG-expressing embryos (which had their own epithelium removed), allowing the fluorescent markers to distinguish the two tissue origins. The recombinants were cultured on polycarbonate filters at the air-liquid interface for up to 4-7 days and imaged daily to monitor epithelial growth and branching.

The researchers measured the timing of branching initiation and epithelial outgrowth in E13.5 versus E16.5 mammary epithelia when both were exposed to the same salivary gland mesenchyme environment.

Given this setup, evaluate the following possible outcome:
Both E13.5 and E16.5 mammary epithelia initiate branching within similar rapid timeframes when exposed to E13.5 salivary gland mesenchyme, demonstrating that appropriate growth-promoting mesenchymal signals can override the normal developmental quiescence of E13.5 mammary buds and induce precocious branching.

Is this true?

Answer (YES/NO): NO